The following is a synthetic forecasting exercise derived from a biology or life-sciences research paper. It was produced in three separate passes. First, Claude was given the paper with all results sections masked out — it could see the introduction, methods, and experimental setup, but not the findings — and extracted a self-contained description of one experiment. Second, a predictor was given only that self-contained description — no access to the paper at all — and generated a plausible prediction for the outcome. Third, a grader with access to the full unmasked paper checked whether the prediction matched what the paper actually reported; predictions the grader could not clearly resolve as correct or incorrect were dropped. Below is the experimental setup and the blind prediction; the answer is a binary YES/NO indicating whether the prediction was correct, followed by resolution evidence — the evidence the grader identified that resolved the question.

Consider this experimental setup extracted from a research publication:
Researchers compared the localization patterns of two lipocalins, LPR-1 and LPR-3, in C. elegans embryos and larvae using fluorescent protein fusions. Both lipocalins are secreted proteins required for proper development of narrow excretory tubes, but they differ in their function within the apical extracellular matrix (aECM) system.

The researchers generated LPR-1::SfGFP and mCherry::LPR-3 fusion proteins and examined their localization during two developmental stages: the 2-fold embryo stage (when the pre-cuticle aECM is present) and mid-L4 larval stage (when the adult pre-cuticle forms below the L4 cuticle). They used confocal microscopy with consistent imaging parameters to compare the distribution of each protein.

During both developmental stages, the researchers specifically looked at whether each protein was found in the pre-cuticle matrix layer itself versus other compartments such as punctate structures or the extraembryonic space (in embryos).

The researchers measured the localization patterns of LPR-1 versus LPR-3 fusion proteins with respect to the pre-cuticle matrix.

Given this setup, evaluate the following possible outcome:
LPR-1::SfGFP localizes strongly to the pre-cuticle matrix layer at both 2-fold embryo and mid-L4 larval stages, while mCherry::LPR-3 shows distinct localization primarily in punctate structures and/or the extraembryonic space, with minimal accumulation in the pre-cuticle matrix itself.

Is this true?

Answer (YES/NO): NO